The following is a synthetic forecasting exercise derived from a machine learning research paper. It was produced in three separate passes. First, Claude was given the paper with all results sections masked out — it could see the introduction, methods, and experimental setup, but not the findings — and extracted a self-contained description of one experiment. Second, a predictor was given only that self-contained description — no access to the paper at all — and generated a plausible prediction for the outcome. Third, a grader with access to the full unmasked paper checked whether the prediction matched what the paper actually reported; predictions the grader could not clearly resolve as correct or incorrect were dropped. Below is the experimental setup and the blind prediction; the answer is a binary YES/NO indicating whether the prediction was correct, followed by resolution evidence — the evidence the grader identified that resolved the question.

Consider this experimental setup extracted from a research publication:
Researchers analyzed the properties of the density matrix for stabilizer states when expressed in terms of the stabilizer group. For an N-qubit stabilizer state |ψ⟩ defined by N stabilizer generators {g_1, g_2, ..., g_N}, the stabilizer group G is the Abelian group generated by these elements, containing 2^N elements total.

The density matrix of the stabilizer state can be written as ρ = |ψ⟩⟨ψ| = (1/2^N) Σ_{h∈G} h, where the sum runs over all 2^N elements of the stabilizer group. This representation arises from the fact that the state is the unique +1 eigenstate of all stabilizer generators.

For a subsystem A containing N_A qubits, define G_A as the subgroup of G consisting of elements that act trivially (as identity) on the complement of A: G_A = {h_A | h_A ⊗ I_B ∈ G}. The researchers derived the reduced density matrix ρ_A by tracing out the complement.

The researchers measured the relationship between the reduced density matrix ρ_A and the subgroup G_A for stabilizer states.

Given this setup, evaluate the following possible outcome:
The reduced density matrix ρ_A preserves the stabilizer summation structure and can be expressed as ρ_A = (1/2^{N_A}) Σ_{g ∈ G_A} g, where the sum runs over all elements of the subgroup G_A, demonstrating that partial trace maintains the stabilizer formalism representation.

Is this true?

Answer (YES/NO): YES